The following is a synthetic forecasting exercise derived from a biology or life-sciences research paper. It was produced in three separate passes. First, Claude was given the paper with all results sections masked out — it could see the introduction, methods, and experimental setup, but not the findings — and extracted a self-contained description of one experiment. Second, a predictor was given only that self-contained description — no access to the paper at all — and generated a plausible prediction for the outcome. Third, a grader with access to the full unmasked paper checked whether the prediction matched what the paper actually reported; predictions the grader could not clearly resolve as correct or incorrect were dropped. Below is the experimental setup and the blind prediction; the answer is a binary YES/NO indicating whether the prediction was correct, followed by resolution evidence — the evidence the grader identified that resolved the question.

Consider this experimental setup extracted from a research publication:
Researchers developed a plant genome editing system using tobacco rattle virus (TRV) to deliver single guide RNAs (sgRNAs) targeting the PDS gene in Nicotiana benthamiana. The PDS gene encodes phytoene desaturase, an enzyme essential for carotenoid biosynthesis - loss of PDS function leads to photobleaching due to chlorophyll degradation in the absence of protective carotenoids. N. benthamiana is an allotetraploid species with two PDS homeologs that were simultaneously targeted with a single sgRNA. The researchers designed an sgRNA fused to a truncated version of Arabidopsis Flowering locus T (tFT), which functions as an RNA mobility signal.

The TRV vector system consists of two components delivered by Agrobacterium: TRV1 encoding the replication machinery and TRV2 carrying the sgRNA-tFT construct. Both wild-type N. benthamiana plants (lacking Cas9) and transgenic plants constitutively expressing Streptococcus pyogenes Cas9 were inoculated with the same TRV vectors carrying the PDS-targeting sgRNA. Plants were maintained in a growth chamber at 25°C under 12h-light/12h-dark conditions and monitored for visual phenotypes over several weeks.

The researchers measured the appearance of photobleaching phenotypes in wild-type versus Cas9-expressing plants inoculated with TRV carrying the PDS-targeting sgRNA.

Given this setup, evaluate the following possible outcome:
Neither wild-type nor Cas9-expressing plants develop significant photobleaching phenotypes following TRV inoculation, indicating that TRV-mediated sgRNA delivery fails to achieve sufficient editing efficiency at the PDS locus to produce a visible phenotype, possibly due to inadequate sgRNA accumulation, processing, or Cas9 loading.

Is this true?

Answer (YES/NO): NO